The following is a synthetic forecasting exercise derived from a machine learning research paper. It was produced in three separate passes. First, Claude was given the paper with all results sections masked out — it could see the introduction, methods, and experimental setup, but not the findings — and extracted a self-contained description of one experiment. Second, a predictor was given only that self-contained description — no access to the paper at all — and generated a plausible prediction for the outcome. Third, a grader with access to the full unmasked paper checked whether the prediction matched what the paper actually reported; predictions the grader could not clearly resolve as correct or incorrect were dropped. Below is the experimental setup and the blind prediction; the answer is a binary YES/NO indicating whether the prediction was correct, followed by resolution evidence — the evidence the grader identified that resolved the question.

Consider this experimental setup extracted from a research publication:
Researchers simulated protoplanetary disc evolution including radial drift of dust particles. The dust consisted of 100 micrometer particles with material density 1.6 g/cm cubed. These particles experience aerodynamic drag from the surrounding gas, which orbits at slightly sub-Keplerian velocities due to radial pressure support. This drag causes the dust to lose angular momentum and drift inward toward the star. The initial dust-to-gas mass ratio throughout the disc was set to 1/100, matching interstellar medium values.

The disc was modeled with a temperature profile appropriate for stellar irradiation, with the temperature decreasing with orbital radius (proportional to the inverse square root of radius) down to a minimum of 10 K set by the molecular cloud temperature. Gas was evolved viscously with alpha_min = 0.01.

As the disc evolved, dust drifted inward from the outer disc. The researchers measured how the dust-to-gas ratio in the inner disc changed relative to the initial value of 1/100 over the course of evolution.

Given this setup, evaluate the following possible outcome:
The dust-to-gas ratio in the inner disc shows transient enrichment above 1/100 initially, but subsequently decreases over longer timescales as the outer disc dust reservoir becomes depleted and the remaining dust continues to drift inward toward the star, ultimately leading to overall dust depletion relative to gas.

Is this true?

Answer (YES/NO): NO